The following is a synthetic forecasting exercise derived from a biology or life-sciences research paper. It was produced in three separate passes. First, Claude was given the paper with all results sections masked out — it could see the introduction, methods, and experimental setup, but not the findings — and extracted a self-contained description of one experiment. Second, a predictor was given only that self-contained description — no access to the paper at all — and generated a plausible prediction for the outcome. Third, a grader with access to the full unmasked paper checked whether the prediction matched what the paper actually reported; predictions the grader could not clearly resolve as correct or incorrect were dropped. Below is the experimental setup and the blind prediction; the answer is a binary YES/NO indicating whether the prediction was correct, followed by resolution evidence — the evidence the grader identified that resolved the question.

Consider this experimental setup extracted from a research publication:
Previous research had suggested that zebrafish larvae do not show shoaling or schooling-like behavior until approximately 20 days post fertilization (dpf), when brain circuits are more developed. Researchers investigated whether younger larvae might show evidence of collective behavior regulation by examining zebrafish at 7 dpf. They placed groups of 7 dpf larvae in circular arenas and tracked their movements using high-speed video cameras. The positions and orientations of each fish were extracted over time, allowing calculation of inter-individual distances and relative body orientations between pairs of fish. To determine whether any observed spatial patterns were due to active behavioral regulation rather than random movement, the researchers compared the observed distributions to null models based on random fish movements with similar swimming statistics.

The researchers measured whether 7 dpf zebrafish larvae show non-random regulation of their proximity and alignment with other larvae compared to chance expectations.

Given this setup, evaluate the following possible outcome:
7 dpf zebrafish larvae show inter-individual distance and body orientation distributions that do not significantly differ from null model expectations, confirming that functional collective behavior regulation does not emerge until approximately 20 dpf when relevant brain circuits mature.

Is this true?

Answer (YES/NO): NO